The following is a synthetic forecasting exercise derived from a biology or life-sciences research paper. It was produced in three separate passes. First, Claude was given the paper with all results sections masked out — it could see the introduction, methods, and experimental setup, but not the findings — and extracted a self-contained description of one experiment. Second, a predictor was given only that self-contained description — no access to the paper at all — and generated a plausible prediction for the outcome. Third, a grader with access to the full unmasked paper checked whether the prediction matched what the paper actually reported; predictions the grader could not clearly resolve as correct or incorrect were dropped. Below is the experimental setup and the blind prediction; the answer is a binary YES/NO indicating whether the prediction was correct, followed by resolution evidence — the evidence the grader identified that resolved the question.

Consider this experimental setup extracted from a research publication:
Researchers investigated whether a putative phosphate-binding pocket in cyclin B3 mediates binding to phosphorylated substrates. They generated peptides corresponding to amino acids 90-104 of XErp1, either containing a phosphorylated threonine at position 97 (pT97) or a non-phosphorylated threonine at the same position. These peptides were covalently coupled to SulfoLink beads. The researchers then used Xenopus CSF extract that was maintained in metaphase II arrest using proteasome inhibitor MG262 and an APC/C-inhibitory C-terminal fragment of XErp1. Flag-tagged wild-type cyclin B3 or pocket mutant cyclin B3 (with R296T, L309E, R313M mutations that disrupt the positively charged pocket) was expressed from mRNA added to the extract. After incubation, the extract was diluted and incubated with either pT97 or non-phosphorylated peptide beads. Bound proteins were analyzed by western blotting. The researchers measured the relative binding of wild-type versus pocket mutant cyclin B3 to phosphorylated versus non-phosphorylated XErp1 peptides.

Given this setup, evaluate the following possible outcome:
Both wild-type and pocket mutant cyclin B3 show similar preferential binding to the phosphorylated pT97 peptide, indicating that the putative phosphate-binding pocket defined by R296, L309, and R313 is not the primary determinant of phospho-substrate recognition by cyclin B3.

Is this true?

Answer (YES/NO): NO